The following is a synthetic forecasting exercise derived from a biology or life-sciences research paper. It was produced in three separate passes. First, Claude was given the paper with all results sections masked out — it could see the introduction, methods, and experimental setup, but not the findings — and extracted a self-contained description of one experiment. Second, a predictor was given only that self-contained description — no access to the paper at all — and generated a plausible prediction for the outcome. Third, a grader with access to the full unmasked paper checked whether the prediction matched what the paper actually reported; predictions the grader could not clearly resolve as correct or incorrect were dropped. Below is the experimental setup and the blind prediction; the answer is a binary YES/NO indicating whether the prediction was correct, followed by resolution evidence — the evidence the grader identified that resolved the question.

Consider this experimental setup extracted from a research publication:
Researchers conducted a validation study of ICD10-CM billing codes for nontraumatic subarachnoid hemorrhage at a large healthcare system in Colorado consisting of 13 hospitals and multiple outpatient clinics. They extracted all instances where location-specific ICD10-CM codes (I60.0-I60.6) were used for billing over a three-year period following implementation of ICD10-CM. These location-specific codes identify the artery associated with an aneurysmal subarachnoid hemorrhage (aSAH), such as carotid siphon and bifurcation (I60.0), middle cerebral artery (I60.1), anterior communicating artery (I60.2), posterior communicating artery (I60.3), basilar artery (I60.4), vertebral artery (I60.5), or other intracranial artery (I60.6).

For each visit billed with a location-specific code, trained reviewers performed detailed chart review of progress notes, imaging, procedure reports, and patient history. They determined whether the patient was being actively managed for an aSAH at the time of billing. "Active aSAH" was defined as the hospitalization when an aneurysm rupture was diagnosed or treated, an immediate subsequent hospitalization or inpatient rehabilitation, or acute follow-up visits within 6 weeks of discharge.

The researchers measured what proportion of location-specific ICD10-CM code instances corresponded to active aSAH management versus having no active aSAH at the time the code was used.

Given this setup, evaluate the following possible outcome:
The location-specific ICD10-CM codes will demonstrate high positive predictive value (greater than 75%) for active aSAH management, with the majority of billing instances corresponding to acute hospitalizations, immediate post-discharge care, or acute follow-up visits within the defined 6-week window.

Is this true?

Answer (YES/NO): NO